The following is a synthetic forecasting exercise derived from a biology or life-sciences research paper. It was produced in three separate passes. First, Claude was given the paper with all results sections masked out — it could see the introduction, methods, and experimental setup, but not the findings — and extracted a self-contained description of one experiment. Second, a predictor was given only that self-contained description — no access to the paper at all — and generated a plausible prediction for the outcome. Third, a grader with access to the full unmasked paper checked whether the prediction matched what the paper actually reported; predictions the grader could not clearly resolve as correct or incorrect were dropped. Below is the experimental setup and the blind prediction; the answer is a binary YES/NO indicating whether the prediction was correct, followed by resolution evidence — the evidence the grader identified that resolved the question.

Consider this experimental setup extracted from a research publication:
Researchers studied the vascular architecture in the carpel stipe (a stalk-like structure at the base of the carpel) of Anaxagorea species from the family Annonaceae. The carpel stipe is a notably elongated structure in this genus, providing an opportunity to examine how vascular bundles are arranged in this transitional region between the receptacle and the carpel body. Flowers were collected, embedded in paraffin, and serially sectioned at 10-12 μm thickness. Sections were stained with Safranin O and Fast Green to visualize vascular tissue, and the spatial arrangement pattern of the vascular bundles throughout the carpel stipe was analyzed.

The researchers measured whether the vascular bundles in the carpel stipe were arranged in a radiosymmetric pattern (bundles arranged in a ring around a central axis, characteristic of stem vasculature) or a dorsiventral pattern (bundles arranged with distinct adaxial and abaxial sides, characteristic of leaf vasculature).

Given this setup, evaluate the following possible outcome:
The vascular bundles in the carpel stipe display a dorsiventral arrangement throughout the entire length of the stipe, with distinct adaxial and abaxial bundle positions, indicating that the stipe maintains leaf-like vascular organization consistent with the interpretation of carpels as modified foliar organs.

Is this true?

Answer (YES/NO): NO